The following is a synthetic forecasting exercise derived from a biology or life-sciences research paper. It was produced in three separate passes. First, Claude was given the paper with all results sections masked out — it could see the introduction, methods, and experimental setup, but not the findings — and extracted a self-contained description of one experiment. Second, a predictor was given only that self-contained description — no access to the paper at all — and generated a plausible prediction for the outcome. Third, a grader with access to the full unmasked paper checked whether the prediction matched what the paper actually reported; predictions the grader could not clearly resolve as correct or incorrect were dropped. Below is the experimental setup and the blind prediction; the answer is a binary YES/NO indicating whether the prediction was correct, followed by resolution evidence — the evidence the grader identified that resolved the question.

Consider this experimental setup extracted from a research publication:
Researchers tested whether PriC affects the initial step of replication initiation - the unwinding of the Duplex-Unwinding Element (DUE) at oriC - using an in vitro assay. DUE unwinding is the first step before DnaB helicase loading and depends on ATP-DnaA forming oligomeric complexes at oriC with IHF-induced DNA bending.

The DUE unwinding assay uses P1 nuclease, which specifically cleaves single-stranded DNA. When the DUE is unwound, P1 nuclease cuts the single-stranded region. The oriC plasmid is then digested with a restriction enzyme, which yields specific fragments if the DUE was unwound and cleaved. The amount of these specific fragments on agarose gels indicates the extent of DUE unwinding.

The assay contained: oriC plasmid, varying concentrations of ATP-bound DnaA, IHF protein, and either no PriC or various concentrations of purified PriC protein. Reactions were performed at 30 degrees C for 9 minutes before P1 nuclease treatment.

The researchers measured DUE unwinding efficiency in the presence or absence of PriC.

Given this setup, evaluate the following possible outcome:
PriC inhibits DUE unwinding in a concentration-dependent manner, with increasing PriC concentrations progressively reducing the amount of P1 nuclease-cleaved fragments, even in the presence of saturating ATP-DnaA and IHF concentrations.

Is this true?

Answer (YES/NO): NO